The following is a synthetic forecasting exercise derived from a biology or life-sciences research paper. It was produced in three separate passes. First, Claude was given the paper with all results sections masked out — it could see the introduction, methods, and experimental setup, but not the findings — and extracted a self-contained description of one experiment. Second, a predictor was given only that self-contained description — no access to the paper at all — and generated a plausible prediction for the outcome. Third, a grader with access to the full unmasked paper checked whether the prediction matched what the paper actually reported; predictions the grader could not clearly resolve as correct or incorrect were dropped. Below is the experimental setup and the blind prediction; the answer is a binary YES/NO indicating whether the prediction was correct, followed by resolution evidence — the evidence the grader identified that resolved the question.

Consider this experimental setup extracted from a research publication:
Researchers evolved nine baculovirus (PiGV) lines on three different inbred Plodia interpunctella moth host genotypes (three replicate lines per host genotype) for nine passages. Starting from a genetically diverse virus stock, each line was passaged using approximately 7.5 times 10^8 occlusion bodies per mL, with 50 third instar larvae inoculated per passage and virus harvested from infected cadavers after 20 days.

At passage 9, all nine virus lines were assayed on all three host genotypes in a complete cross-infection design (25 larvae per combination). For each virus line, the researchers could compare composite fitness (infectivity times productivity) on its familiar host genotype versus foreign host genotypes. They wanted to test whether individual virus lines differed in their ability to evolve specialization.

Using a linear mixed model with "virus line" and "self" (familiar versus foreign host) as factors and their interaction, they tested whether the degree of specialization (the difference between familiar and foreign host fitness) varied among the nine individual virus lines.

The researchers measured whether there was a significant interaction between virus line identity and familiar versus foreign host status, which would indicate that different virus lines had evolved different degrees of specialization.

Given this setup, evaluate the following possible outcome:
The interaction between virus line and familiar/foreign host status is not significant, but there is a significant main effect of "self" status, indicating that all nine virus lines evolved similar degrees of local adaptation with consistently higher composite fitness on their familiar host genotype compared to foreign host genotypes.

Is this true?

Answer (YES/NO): NO